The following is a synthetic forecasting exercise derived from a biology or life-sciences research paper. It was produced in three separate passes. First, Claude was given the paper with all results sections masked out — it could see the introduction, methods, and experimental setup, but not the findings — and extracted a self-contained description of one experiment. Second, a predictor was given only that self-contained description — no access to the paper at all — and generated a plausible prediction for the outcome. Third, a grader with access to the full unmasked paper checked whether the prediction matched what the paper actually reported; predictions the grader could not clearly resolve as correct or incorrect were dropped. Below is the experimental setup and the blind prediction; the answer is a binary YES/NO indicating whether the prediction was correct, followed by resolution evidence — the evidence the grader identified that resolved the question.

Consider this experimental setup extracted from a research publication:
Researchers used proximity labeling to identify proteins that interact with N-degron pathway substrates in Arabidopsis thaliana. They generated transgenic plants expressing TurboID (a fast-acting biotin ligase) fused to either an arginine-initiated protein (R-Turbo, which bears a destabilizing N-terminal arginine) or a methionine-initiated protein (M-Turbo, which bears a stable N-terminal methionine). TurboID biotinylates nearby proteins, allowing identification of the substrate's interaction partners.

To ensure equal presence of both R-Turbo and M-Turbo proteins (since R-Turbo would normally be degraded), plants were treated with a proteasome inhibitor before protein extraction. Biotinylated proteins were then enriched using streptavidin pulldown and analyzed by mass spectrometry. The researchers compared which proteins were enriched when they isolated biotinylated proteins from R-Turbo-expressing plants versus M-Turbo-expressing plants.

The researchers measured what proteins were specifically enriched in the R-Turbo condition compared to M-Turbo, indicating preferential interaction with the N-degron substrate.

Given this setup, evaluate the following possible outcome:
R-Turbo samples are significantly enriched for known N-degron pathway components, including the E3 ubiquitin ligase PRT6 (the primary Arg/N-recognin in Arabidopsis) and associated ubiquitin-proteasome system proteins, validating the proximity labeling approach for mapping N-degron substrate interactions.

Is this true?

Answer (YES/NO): YES